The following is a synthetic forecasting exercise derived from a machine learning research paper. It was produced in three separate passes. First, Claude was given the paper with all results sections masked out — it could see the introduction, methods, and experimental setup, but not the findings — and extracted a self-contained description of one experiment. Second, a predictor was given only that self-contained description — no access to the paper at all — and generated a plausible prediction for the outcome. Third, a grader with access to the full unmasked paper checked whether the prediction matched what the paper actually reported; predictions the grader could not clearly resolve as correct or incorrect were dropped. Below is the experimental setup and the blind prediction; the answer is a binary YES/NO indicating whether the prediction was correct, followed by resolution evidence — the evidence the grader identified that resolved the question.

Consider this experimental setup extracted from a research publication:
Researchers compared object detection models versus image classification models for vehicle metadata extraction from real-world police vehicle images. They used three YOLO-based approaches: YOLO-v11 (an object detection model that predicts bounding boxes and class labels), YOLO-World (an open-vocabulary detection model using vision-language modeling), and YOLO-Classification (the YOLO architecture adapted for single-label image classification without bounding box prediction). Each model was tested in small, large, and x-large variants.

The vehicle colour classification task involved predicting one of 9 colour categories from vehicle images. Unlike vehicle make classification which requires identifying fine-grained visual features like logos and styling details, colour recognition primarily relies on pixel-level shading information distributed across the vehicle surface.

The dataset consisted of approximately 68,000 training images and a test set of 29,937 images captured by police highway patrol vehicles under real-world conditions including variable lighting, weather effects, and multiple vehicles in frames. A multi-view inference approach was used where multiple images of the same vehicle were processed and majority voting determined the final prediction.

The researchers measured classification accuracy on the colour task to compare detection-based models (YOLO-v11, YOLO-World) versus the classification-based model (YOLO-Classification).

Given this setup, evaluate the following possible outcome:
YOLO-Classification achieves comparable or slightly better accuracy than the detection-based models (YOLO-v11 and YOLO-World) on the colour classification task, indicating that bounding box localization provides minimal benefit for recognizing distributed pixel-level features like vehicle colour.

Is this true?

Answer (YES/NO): YES